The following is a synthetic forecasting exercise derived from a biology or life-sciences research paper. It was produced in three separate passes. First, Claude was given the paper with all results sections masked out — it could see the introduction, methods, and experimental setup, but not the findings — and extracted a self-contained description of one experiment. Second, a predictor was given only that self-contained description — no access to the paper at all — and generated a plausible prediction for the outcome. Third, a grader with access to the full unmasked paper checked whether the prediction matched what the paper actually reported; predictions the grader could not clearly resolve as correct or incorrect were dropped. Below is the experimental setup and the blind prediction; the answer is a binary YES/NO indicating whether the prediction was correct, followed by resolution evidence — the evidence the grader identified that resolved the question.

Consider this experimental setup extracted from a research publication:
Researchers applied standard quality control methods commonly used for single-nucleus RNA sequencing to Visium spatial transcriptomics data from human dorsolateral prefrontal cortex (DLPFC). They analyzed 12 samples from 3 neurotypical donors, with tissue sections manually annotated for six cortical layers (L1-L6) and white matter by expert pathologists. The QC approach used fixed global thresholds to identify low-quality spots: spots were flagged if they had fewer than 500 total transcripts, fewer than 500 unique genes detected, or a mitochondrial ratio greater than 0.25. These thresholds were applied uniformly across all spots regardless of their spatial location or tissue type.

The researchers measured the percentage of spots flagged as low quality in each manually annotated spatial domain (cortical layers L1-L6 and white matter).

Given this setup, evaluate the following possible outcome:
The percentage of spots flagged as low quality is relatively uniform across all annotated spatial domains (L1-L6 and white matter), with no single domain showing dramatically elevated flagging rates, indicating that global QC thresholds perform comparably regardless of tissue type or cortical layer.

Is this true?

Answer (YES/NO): NO